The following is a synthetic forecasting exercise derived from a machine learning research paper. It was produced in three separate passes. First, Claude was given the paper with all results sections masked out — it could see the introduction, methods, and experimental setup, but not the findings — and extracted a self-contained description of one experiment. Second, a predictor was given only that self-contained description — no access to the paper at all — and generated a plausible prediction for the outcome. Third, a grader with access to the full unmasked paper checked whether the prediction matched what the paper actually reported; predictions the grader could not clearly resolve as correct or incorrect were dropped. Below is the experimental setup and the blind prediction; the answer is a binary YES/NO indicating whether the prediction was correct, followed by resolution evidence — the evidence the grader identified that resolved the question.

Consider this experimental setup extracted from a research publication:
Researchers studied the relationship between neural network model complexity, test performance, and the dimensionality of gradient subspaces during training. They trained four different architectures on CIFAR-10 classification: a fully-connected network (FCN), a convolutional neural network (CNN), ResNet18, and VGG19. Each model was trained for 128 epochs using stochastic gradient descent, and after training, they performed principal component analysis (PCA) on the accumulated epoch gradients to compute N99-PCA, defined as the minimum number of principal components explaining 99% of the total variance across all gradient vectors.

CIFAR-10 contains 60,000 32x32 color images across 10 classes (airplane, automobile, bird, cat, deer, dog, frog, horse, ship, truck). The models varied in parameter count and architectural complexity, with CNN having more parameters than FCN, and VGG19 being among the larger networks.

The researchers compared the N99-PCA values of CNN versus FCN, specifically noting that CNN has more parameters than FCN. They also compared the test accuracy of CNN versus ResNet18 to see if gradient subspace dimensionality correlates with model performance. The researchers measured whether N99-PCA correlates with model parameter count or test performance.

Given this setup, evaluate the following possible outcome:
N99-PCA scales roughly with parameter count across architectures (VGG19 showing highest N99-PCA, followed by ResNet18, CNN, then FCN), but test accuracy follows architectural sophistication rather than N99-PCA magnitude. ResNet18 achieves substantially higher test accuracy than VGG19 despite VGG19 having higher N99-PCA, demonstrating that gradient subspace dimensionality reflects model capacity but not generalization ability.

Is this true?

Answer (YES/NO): NO